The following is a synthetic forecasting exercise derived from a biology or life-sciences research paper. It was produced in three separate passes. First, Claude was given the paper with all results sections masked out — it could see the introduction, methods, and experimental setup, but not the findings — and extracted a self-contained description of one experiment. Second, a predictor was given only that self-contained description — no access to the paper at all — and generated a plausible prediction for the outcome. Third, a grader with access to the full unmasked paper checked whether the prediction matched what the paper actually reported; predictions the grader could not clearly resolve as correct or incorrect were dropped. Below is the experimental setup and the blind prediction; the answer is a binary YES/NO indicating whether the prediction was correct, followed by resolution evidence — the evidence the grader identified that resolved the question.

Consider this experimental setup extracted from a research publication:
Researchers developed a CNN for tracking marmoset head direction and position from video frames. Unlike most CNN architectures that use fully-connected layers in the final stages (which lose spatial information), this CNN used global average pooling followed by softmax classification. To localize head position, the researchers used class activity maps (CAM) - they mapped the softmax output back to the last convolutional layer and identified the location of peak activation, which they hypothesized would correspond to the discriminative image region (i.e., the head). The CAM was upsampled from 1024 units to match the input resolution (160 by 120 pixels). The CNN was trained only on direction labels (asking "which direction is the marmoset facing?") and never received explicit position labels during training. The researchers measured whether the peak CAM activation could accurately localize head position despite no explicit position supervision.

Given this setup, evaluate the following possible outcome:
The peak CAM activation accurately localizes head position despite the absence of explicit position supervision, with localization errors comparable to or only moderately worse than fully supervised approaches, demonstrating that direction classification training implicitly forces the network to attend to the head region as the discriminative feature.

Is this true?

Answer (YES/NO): NO